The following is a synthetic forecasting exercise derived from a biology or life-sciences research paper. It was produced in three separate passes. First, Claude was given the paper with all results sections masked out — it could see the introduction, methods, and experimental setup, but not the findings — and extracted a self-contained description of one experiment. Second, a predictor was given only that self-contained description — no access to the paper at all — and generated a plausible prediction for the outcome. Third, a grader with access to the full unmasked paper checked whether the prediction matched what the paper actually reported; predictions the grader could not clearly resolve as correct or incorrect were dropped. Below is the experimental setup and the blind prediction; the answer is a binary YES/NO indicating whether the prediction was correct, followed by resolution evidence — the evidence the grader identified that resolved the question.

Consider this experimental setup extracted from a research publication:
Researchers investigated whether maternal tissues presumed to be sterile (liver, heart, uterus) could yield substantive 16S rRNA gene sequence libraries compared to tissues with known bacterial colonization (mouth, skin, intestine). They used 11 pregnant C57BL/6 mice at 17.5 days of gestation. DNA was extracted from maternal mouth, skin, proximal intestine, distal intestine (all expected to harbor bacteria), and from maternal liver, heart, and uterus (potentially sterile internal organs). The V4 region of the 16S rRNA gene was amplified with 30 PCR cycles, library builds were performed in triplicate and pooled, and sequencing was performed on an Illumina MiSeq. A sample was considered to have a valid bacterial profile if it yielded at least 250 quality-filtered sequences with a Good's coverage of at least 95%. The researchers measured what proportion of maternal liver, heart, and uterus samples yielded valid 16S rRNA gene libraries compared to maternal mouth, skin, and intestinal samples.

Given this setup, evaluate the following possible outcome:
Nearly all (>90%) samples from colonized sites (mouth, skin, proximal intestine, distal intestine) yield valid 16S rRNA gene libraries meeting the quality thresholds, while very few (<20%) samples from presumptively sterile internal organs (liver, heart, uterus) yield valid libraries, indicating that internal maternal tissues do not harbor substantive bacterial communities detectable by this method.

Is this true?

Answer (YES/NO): YES